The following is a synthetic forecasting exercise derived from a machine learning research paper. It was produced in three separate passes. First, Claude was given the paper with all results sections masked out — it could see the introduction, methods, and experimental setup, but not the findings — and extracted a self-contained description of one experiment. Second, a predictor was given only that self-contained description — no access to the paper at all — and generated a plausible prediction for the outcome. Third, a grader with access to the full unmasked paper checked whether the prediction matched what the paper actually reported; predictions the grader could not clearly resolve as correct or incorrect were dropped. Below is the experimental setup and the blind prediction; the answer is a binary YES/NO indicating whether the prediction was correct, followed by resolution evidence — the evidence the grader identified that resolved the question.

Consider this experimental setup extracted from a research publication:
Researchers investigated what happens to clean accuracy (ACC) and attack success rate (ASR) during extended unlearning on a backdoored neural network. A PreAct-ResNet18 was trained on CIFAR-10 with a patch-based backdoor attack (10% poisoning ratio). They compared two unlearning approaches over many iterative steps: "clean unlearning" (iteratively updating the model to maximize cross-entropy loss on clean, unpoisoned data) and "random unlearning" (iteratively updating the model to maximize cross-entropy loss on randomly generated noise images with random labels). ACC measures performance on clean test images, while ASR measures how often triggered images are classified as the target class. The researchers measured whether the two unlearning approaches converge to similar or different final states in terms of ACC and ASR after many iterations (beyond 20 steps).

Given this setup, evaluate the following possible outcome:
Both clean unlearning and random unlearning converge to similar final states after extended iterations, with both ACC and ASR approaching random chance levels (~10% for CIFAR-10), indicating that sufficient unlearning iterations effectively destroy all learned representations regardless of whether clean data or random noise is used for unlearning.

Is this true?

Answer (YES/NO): NO